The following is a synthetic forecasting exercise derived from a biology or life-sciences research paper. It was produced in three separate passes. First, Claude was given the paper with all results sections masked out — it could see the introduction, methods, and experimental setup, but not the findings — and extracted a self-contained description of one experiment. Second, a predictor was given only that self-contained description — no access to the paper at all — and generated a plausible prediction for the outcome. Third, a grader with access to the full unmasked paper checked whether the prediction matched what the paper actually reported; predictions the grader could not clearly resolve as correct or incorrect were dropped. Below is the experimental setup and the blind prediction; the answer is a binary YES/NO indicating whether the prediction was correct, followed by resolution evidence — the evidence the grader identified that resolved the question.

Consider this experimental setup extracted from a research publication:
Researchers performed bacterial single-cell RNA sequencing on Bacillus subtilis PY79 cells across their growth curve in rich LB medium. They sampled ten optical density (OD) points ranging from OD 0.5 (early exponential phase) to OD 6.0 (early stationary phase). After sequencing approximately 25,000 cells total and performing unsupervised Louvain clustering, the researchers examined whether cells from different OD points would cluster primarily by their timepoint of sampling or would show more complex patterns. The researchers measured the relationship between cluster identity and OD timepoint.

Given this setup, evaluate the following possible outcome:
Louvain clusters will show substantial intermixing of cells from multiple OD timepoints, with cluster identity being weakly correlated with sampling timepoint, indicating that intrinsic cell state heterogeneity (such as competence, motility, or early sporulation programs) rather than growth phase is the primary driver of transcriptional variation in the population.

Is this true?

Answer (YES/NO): NO